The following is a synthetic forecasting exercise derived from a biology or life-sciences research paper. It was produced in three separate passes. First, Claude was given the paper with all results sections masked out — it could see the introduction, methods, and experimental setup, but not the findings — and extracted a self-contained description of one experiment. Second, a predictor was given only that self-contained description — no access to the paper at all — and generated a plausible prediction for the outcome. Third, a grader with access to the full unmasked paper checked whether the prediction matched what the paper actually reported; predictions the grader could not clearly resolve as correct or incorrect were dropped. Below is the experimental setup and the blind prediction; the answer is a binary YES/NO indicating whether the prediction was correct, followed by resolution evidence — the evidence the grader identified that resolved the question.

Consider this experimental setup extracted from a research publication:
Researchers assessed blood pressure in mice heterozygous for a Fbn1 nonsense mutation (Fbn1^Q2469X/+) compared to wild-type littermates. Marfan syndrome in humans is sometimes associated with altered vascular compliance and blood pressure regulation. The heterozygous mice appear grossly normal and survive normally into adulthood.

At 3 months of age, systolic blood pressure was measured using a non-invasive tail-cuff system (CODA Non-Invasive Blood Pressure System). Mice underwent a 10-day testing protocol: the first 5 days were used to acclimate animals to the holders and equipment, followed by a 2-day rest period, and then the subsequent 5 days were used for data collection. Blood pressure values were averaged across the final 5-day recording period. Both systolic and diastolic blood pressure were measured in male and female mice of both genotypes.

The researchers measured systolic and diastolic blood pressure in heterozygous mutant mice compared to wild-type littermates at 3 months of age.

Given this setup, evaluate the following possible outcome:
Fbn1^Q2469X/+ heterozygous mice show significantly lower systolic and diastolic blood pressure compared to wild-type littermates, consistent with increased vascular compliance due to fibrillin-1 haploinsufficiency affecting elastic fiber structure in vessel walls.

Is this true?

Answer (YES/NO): NO